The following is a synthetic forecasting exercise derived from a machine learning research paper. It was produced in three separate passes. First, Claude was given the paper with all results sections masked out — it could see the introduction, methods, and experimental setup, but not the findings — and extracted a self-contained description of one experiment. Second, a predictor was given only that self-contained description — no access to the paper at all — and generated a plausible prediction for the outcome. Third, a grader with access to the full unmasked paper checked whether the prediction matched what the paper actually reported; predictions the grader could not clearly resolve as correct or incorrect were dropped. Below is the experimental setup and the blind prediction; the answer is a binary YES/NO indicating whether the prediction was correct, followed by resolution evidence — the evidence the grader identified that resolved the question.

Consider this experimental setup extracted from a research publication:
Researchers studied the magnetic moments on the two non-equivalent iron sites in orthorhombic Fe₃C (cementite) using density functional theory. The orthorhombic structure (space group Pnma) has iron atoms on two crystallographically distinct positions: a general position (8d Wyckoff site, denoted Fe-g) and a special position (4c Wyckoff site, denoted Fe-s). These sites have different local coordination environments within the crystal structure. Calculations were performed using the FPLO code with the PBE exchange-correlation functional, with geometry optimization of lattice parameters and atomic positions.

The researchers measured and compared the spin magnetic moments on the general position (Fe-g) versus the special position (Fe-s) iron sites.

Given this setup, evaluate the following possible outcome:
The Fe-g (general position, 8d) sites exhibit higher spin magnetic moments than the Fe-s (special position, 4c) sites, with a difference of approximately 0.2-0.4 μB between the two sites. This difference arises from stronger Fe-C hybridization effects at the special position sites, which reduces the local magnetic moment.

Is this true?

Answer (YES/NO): NO